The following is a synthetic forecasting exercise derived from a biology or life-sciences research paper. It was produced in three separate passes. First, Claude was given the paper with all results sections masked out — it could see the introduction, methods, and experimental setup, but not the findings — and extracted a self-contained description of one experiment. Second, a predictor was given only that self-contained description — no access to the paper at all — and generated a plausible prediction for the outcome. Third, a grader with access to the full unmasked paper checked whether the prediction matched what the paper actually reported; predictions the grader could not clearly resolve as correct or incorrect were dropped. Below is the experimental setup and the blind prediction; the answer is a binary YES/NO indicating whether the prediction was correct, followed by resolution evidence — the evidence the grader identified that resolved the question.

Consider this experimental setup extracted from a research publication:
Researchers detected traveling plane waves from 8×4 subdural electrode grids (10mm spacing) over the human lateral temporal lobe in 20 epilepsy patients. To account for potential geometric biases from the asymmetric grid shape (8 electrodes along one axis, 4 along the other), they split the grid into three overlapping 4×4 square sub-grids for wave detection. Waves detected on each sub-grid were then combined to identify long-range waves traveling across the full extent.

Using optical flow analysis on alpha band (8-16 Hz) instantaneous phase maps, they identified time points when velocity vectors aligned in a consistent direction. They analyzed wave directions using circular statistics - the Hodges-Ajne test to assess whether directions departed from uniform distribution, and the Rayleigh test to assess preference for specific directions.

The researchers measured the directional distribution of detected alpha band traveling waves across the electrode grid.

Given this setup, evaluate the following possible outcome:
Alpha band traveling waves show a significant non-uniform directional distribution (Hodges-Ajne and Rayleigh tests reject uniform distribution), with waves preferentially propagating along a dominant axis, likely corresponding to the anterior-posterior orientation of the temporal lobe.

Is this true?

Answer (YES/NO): YES